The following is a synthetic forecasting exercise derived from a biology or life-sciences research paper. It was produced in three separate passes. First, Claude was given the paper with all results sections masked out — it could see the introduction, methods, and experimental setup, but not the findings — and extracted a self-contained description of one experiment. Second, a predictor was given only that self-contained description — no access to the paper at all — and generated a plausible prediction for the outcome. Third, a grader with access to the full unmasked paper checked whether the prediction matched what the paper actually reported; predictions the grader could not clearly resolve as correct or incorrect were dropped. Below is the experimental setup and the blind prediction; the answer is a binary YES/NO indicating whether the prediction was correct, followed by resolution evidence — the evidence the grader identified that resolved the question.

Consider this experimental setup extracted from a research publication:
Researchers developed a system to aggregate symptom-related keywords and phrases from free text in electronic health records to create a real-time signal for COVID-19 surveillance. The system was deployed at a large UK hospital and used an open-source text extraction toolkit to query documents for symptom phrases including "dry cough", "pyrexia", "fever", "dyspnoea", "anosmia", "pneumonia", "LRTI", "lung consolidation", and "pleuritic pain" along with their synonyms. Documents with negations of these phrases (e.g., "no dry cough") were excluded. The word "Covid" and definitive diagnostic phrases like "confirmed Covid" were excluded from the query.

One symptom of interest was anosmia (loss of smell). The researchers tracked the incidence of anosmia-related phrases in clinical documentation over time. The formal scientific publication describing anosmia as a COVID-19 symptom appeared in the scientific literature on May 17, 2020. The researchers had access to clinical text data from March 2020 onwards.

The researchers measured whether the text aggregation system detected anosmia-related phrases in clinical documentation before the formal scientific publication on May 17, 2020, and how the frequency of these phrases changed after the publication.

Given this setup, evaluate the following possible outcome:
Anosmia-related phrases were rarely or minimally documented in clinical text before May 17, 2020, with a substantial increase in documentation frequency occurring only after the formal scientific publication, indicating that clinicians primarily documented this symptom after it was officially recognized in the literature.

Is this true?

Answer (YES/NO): NO